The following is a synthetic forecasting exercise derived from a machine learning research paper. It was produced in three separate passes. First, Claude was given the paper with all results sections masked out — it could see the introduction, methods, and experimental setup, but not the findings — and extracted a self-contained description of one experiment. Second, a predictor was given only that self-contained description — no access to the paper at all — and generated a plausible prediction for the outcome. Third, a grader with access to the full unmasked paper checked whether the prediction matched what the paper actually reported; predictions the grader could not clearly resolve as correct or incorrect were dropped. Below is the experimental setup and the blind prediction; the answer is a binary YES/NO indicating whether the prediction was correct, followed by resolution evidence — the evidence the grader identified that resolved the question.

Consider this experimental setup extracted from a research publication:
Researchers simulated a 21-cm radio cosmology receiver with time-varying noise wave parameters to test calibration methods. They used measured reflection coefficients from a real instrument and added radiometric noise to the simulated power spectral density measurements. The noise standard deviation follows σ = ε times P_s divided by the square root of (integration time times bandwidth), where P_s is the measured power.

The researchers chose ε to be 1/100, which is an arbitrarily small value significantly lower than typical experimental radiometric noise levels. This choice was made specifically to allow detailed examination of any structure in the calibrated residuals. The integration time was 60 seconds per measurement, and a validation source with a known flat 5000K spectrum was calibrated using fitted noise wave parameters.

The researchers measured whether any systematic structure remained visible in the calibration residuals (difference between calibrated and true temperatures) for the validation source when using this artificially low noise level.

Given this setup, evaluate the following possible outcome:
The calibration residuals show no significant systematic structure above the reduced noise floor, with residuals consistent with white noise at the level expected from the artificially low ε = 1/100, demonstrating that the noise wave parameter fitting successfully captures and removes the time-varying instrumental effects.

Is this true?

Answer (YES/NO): NO